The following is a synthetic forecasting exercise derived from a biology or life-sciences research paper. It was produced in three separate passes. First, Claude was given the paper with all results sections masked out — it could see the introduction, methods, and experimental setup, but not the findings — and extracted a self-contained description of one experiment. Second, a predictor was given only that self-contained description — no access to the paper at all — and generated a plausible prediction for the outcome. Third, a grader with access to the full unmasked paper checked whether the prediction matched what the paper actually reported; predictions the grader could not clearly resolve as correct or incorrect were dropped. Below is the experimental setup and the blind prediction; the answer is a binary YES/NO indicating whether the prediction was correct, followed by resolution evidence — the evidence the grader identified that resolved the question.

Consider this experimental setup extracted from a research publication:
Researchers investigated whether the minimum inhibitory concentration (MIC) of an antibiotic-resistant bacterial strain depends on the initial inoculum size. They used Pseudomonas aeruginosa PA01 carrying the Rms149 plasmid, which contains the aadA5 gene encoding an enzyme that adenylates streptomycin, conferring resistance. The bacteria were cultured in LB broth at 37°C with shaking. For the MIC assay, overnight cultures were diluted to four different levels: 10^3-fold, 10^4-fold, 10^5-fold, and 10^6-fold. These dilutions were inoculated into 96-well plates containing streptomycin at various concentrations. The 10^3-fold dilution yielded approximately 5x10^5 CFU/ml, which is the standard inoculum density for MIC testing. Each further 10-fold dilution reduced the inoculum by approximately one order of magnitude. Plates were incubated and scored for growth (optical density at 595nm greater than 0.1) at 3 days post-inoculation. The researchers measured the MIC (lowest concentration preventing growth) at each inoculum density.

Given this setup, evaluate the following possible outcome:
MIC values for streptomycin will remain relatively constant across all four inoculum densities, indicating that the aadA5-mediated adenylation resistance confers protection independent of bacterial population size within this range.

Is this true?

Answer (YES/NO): NO